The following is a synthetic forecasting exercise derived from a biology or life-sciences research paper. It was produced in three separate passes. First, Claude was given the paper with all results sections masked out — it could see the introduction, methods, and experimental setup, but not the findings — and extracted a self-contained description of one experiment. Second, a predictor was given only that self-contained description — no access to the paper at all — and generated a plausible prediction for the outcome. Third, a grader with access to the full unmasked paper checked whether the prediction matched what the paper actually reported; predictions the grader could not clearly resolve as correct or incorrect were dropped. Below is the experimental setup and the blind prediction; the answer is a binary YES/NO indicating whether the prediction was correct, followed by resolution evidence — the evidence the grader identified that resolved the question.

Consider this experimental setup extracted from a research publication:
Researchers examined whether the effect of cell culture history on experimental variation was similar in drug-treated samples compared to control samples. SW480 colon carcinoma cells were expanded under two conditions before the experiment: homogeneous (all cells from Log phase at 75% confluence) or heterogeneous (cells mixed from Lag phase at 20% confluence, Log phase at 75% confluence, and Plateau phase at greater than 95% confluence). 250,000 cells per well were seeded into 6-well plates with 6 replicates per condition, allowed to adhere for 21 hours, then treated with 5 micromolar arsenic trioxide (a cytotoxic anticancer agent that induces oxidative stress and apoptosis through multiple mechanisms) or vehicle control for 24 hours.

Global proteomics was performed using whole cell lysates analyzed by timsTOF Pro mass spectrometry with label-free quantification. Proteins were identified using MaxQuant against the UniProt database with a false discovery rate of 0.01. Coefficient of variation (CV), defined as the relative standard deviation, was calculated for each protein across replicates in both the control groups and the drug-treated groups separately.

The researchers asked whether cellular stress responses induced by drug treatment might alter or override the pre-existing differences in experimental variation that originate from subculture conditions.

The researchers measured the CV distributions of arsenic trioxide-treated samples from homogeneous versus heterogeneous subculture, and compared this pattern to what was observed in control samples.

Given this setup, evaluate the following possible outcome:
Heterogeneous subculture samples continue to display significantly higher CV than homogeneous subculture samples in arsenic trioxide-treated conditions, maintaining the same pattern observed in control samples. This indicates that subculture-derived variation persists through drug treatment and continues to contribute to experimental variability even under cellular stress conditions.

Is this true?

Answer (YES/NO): YES